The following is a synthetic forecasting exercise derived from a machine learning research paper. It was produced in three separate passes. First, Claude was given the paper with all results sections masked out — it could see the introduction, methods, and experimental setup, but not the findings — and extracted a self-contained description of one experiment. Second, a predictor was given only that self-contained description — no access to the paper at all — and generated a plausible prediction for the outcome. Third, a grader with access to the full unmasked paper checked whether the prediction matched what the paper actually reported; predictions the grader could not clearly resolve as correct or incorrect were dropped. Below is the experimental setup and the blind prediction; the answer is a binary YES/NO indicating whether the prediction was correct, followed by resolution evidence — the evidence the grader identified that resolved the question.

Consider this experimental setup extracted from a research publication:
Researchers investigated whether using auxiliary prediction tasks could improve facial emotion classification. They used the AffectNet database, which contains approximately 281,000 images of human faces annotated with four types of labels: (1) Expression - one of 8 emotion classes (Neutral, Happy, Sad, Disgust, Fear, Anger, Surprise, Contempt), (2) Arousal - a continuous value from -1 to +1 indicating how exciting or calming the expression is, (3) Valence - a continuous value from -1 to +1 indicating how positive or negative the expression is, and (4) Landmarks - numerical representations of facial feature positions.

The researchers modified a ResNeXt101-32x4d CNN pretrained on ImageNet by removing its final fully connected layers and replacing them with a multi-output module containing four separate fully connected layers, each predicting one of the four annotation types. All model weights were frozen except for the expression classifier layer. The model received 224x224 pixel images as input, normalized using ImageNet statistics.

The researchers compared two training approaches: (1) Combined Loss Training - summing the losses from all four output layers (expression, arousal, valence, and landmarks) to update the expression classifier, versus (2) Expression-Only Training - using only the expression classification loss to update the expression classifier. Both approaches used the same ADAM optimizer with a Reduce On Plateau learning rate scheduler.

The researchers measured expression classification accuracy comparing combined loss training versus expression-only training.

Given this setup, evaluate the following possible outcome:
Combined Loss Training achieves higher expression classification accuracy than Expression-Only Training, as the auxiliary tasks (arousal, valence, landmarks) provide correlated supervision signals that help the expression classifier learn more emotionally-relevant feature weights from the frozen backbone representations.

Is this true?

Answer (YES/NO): YES